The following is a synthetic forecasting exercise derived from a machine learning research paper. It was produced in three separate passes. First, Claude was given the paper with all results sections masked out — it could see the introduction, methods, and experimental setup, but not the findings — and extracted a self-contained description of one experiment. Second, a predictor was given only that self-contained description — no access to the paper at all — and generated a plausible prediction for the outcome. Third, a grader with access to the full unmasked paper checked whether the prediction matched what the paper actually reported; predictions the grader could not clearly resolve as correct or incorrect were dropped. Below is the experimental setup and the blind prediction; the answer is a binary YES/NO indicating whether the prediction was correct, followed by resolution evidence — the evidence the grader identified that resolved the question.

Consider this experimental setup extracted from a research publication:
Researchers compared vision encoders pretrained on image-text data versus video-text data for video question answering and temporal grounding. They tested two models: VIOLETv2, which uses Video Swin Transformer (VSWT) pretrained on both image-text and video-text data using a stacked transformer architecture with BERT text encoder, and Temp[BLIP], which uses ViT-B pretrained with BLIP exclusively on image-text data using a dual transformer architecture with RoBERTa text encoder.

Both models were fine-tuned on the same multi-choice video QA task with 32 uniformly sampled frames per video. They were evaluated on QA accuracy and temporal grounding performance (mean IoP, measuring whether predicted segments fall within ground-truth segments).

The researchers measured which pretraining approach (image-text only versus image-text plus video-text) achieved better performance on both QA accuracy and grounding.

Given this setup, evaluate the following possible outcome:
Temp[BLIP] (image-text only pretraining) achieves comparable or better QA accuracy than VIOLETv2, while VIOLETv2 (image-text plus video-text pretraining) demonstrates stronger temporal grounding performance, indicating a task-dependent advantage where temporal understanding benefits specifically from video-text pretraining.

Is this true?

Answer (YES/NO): NO